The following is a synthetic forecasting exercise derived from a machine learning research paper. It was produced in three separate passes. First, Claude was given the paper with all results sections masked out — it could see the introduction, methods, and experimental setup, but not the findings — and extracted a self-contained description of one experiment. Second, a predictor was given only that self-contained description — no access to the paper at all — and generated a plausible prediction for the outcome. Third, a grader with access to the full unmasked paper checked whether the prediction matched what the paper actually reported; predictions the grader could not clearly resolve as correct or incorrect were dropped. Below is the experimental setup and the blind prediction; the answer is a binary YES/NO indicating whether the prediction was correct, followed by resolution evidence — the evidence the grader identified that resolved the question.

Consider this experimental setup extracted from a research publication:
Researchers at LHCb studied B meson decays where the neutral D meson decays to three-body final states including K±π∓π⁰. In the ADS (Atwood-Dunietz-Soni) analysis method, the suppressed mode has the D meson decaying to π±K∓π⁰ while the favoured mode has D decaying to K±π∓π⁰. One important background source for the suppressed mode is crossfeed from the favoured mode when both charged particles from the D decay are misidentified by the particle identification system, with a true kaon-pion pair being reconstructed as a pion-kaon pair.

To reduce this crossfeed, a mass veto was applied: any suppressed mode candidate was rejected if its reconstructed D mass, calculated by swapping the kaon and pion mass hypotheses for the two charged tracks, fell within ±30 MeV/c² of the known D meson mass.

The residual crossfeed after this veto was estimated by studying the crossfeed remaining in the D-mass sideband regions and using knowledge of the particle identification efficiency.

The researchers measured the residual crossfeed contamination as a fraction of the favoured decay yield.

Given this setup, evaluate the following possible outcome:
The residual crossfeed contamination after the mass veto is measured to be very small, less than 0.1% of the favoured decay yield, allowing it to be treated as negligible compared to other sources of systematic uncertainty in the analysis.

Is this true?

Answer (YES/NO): NO